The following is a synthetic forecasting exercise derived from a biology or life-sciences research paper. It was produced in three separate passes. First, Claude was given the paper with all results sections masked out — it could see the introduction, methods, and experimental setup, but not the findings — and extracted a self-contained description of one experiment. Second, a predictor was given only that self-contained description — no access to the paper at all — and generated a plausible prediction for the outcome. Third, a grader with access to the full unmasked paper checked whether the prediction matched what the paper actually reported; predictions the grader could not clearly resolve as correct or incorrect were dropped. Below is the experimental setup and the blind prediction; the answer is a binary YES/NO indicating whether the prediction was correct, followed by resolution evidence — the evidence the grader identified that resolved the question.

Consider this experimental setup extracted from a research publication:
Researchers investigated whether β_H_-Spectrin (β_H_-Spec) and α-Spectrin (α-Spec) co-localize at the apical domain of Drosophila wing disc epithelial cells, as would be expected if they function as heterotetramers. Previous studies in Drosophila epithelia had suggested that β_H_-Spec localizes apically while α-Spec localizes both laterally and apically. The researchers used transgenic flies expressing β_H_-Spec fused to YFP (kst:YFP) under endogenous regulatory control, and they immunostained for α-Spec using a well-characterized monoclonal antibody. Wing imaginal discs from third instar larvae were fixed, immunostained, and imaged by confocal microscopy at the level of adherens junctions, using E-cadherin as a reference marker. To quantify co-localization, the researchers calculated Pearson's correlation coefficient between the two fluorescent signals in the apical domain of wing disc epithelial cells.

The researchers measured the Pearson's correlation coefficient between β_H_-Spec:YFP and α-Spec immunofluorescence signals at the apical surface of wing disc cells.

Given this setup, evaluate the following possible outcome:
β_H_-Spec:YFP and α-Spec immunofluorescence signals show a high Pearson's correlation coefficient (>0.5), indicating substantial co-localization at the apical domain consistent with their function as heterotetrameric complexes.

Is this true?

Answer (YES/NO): NO